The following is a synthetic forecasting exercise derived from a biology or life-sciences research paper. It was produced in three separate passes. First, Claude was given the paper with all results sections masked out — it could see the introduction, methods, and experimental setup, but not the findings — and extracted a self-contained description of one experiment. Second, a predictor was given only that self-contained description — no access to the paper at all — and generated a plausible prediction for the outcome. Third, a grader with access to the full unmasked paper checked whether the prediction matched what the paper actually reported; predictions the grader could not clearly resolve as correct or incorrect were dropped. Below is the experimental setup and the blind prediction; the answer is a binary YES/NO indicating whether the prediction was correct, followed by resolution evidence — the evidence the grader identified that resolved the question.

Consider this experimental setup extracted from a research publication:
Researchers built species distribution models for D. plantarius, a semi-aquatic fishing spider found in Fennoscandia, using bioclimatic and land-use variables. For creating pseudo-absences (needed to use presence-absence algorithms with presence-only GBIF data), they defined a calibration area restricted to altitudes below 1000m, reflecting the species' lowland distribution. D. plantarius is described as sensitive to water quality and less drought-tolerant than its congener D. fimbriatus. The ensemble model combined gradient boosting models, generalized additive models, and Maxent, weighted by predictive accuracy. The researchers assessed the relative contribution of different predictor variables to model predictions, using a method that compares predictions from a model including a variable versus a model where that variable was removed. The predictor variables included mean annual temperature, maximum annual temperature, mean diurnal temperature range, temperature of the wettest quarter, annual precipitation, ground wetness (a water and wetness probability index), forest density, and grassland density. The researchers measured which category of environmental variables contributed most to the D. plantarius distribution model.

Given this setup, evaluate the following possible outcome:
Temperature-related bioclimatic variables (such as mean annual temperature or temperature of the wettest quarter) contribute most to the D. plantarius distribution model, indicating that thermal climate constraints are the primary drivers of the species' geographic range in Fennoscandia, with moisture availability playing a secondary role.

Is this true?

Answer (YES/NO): YES